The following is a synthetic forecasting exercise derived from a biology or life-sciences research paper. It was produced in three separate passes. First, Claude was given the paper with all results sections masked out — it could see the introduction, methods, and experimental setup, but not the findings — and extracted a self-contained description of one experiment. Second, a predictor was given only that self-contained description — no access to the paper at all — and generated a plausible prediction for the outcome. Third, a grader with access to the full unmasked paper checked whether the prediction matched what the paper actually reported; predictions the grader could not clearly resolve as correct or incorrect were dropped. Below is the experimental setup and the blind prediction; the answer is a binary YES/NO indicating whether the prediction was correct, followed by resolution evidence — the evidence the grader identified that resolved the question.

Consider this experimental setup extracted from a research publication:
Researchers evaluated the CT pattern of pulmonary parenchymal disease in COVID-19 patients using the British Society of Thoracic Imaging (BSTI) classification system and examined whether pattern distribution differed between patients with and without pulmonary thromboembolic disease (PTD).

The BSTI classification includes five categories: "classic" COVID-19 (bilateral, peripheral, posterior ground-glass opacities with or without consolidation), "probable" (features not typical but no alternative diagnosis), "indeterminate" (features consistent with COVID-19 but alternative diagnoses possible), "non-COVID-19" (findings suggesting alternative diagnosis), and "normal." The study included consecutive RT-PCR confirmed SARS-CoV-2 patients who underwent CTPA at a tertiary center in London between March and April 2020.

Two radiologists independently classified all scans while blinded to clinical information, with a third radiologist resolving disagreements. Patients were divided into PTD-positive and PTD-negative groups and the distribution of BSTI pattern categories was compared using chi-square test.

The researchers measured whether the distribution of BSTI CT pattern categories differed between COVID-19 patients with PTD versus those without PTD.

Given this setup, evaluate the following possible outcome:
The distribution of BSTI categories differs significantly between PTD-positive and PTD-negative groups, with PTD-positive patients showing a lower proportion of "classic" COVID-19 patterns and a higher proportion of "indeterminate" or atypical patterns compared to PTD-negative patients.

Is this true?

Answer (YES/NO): NO